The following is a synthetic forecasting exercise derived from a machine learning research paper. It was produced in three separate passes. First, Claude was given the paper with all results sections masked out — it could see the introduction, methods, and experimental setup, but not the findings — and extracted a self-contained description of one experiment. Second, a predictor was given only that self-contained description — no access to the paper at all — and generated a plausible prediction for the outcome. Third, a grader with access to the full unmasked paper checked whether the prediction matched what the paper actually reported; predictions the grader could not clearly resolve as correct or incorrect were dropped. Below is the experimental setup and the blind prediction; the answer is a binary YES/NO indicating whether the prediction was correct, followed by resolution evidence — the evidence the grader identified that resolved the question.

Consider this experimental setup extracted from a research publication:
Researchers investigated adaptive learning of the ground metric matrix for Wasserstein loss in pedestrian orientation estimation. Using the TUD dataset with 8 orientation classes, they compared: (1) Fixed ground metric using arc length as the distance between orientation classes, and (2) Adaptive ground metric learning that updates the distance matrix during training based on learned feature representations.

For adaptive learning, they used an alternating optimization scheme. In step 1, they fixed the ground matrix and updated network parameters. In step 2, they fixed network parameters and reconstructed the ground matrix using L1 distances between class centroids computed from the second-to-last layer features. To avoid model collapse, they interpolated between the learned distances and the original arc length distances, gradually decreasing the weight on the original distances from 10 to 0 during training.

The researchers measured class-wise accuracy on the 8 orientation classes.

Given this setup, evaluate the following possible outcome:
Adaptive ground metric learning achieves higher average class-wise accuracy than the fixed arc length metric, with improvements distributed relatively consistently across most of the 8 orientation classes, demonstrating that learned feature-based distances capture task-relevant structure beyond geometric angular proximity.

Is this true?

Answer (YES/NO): YES